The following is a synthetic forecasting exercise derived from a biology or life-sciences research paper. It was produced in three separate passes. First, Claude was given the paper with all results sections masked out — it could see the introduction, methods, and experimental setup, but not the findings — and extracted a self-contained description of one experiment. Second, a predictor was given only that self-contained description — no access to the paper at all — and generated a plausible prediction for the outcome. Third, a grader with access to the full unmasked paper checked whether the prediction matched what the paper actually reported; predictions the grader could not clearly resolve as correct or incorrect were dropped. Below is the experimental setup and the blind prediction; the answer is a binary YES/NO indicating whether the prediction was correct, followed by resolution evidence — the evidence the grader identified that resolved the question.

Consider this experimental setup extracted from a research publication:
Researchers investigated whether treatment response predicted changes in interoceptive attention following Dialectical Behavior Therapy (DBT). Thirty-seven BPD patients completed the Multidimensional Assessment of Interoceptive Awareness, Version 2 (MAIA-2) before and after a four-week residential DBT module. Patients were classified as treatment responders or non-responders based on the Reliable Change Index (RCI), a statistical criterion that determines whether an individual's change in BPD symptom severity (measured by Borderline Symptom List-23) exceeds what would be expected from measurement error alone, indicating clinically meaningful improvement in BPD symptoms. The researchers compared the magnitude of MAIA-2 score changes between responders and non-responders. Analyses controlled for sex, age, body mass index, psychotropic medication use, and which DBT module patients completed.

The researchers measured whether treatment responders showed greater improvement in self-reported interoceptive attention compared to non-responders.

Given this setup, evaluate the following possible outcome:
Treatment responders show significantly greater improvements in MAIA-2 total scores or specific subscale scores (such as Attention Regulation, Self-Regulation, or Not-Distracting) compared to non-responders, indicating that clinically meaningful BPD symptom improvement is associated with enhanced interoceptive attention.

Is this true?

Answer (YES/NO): NO